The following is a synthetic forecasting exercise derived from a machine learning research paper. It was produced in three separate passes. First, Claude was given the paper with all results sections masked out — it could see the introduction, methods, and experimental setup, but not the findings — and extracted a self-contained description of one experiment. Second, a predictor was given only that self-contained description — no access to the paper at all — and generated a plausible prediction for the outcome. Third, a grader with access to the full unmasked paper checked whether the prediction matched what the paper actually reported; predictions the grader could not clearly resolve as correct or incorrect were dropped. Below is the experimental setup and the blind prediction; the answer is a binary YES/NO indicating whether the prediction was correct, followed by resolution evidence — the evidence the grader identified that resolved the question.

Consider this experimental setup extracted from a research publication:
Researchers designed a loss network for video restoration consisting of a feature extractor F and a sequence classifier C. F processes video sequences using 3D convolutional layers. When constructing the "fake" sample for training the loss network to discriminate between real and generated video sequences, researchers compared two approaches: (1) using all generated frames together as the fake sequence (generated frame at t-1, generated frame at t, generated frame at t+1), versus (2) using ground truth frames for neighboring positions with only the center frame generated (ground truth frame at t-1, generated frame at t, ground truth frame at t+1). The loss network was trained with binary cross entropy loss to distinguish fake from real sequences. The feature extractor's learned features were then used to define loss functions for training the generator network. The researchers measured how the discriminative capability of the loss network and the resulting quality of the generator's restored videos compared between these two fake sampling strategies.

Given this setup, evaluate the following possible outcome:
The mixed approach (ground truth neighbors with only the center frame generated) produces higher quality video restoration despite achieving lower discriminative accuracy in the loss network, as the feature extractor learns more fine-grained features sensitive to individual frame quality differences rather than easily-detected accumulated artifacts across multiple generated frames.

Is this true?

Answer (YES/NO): NO